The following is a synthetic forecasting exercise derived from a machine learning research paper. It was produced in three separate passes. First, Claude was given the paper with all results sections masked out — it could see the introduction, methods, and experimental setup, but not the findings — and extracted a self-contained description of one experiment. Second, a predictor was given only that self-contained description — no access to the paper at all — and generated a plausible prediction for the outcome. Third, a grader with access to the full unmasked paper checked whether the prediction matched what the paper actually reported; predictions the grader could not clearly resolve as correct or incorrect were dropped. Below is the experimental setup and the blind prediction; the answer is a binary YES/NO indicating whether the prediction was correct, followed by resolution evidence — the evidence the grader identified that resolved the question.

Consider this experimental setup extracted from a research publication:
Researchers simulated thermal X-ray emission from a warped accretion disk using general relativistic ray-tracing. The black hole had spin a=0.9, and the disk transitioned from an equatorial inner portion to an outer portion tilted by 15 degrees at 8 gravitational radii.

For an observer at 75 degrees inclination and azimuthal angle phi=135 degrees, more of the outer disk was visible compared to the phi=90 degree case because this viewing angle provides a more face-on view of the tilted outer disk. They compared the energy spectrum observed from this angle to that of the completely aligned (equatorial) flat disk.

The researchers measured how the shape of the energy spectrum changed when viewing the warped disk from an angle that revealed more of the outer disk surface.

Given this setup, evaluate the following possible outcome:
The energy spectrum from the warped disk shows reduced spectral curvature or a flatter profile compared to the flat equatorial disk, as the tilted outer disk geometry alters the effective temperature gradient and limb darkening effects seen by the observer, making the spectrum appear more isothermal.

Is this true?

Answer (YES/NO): NO